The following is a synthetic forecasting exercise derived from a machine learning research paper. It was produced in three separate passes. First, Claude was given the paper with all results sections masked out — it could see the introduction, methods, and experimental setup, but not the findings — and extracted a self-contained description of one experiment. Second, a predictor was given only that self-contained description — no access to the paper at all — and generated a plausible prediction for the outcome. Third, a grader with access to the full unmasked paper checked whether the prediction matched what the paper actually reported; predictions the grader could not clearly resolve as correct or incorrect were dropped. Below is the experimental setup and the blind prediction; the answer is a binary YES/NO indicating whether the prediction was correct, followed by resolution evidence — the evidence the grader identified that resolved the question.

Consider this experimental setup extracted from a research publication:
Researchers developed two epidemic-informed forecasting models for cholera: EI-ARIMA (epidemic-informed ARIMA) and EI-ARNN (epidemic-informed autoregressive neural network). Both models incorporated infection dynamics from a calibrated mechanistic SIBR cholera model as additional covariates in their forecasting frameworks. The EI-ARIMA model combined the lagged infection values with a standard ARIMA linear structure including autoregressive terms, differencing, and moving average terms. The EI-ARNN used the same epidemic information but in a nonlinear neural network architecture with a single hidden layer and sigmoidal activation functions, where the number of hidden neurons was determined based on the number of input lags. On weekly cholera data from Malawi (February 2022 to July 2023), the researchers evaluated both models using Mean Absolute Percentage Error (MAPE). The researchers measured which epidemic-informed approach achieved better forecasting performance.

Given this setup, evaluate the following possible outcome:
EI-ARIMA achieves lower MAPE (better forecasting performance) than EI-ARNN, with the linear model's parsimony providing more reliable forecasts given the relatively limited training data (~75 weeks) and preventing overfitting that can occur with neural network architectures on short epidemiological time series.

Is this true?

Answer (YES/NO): NO